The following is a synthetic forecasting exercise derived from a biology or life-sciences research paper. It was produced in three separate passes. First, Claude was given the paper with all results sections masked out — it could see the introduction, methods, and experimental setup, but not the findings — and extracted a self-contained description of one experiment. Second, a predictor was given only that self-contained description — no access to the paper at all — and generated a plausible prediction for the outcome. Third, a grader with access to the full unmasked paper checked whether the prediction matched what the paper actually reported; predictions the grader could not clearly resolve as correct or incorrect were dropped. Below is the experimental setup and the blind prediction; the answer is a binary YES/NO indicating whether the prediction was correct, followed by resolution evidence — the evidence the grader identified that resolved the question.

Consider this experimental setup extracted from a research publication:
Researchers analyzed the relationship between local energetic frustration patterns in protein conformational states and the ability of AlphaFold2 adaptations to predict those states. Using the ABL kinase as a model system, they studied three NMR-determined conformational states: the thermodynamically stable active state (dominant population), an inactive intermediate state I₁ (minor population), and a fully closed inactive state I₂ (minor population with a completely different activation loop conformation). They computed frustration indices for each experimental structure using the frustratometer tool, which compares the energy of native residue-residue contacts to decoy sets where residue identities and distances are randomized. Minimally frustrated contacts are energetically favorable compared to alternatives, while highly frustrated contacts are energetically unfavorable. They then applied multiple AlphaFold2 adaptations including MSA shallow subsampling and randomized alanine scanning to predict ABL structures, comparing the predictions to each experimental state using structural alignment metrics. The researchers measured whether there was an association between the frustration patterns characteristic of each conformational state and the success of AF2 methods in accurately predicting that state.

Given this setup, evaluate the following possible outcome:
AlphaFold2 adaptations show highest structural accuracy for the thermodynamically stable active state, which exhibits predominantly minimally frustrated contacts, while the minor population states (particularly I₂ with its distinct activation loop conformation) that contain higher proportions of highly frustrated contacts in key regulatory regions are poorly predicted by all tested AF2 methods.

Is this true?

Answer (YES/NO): YES